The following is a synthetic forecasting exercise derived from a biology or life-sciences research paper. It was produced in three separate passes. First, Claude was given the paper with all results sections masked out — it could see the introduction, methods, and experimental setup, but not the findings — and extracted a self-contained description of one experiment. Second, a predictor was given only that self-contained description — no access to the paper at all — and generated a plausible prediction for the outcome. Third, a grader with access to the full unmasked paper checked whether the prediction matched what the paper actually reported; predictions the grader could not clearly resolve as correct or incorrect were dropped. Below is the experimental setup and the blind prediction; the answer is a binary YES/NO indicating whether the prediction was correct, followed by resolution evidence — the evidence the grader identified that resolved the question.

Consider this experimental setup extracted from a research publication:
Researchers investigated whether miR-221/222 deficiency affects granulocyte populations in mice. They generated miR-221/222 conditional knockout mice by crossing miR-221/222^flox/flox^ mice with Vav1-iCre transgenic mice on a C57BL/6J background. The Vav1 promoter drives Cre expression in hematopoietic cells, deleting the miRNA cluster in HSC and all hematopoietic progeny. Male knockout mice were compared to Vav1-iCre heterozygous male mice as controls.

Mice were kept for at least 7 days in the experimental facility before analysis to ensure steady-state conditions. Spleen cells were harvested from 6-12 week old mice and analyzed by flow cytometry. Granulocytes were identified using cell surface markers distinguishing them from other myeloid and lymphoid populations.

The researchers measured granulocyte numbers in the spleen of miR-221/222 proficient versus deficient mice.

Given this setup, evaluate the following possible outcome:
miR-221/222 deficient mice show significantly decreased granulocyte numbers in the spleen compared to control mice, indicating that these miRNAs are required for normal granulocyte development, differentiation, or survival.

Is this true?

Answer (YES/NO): NO